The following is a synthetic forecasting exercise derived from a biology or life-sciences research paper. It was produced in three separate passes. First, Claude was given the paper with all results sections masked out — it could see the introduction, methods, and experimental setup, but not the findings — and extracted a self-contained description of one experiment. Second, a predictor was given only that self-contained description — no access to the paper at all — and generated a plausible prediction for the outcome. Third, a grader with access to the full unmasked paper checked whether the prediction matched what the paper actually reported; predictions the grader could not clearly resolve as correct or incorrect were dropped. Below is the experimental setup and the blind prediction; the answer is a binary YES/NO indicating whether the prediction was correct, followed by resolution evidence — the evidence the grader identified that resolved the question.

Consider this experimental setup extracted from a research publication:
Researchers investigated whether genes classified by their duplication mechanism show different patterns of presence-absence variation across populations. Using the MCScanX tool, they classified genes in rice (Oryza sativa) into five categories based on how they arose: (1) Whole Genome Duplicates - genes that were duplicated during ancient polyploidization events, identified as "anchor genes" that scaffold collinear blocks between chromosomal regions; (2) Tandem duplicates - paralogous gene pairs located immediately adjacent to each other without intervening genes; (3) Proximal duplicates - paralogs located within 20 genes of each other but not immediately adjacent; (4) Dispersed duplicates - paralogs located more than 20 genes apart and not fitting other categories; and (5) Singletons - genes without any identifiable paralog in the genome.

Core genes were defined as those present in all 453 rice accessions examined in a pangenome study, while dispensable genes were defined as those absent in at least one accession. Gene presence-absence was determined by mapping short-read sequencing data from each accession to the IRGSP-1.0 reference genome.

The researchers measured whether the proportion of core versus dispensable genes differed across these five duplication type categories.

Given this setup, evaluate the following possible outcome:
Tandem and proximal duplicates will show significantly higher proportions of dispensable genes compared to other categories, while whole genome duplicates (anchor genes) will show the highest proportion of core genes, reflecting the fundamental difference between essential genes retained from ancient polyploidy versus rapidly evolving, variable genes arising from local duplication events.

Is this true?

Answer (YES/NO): NO